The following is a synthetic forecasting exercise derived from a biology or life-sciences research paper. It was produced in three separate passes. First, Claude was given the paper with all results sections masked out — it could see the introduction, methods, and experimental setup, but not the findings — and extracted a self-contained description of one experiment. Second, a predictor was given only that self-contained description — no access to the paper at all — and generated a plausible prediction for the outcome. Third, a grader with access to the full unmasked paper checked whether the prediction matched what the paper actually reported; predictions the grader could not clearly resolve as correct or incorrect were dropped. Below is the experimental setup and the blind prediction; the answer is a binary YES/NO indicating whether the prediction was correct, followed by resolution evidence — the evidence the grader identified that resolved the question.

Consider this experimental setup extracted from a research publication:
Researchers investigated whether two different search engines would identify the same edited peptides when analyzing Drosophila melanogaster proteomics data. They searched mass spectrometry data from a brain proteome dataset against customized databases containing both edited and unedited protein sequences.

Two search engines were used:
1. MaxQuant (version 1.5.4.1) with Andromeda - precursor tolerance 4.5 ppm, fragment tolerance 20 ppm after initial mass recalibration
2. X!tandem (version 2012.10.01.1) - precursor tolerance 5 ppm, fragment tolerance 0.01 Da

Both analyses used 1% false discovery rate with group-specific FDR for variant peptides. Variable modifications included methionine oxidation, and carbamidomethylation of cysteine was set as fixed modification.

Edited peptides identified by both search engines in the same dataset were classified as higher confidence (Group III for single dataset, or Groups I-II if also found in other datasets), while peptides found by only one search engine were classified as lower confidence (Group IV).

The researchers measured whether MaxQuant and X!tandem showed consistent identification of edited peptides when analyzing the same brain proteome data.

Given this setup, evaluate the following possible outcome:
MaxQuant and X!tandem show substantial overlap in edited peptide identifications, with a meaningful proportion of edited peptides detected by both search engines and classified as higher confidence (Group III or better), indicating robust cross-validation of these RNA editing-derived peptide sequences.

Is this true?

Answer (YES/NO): NO